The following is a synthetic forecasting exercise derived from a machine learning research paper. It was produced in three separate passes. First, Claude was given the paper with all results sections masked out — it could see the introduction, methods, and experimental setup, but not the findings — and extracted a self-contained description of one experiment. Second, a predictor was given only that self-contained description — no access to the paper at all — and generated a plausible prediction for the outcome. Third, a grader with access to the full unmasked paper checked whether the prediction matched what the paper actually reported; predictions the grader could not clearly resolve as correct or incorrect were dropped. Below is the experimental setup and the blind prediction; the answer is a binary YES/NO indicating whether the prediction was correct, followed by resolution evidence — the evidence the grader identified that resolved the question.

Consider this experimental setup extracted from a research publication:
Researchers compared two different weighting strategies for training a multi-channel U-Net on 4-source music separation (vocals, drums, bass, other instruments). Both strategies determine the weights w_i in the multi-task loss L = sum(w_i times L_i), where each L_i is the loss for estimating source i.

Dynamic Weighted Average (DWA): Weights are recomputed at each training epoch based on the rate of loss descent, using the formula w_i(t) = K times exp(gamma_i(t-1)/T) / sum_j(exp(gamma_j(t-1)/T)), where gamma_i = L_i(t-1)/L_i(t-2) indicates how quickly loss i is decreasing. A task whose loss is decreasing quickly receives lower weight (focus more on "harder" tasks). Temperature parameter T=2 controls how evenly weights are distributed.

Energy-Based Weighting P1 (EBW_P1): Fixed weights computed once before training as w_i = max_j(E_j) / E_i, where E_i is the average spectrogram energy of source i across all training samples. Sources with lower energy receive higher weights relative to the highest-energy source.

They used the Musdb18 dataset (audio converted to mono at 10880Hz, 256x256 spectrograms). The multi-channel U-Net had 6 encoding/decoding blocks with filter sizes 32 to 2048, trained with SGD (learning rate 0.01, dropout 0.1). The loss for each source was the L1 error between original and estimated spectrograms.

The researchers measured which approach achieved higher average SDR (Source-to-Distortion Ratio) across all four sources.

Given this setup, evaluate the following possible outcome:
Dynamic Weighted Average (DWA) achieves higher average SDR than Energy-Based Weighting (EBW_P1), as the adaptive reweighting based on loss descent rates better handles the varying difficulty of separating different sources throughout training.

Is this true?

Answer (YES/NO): NO